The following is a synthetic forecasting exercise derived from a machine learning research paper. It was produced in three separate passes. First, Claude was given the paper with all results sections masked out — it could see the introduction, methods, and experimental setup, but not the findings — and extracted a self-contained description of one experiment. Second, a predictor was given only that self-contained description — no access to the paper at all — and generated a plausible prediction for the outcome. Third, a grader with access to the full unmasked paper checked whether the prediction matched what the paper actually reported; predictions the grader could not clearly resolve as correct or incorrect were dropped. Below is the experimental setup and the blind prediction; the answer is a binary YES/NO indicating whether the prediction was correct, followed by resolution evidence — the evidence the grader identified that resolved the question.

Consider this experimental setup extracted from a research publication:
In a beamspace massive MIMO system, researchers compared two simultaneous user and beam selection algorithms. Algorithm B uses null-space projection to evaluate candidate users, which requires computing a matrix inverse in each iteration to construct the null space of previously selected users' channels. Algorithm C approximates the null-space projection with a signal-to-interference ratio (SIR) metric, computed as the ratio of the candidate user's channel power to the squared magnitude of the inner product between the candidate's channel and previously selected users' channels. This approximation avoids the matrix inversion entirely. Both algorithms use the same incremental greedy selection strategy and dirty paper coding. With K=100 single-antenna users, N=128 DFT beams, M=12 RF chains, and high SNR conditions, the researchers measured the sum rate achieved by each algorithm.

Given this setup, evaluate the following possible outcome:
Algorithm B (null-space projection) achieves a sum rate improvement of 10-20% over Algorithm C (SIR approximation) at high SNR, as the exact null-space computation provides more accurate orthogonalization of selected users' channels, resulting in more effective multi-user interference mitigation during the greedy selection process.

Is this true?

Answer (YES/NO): NO